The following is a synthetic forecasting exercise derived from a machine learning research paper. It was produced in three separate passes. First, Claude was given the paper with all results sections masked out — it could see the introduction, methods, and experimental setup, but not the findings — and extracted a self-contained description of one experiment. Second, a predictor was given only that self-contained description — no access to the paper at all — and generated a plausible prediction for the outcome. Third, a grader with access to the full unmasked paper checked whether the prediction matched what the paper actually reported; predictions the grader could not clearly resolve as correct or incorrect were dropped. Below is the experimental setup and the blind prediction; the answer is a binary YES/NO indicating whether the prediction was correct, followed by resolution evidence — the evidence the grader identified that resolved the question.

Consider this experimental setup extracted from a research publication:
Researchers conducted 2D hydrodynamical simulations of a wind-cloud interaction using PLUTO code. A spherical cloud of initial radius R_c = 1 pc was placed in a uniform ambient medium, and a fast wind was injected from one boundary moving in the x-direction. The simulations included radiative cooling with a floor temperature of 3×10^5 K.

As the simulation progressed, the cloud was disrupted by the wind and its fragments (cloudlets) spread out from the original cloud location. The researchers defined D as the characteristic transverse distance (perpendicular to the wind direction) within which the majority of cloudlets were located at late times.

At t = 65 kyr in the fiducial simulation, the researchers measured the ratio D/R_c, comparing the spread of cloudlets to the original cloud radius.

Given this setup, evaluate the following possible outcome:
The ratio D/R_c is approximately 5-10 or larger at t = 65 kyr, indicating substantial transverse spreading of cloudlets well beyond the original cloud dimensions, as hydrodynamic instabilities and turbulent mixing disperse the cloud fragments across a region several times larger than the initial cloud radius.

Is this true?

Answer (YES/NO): YES